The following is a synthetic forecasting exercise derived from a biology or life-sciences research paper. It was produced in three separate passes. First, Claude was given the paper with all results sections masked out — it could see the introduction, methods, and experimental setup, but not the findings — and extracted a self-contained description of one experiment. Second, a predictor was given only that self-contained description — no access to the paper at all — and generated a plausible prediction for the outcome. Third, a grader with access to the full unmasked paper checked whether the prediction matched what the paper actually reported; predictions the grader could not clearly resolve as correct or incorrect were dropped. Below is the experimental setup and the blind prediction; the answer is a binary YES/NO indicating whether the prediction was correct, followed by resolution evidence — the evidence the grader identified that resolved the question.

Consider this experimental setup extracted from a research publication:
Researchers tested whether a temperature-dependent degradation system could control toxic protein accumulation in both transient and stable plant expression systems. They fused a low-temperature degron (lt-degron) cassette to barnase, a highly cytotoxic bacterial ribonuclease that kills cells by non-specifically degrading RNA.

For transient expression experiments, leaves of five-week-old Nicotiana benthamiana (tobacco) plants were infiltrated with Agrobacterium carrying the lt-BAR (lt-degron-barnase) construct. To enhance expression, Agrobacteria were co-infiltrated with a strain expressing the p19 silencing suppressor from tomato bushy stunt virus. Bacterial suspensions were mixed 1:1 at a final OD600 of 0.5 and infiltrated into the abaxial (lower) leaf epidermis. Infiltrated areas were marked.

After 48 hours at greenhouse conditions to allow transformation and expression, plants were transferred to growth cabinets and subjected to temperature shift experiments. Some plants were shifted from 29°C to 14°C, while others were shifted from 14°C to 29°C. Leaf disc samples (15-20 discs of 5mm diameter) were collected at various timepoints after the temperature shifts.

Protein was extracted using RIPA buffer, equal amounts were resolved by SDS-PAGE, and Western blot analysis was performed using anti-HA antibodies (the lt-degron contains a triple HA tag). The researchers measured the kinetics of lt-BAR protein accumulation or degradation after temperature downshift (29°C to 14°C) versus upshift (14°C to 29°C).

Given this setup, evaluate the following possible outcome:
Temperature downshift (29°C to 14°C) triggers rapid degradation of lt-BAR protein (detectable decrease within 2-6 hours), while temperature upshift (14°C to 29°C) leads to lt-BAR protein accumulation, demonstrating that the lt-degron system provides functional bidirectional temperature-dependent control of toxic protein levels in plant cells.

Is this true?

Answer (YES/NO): NO